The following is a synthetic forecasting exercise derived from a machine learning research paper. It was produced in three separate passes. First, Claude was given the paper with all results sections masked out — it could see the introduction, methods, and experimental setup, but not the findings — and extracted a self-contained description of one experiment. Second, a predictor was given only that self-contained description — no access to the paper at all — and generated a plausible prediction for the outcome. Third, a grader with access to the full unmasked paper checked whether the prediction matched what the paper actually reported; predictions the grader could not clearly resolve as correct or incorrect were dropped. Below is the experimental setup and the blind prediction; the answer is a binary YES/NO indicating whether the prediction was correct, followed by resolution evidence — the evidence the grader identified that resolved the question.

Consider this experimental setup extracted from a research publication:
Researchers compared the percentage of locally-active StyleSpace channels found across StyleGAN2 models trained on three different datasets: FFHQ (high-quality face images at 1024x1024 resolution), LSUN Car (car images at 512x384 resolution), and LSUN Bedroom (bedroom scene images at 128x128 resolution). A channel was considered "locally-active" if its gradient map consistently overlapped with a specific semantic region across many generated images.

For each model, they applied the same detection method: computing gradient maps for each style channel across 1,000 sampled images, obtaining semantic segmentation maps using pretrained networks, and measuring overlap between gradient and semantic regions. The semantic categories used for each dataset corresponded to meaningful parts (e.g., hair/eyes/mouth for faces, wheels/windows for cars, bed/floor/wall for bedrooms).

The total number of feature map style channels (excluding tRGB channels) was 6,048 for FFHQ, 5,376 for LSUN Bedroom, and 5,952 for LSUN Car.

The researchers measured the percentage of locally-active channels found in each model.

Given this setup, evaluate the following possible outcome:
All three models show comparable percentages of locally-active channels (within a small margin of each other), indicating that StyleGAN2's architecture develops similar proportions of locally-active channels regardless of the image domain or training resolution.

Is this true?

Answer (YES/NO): NO